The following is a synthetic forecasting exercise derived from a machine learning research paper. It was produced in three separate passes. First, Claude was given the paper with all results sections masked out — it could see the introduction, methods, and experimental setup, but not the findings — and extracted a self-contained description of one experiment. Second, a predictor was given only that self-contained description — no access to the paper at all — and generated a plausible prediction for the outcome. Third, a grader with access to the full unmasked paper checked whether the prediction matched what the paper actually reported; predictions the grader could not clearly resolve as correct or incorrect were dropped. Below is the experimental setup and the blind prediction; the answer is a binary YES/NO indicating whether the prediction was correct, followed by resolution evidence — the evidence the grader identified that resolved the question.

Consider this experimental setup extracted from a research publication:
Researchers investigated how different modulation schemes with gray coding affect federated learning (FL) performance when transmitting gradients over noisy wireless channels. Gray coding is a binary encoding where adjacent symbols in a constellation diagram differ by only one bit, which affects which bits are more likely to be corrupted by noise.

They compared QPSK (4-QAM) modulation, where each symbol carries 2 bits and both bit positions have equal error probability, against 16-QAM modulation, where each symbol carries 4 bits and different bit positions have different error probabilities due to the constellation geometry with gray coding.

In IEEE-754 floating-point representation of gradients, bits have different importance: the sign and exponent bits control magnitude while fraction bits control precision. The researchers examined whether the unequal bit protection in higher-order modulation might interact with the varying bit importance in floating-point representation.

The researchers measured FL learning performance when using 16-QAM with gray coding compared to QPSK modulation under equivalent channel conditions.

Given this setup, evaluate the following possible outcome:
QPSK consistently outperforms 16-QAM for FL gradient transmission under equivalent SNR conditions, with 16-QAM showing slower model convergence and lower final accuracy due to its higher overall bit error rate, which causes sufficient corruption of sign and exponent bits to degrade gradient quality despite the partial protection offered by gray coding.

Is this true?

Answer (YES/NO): YES